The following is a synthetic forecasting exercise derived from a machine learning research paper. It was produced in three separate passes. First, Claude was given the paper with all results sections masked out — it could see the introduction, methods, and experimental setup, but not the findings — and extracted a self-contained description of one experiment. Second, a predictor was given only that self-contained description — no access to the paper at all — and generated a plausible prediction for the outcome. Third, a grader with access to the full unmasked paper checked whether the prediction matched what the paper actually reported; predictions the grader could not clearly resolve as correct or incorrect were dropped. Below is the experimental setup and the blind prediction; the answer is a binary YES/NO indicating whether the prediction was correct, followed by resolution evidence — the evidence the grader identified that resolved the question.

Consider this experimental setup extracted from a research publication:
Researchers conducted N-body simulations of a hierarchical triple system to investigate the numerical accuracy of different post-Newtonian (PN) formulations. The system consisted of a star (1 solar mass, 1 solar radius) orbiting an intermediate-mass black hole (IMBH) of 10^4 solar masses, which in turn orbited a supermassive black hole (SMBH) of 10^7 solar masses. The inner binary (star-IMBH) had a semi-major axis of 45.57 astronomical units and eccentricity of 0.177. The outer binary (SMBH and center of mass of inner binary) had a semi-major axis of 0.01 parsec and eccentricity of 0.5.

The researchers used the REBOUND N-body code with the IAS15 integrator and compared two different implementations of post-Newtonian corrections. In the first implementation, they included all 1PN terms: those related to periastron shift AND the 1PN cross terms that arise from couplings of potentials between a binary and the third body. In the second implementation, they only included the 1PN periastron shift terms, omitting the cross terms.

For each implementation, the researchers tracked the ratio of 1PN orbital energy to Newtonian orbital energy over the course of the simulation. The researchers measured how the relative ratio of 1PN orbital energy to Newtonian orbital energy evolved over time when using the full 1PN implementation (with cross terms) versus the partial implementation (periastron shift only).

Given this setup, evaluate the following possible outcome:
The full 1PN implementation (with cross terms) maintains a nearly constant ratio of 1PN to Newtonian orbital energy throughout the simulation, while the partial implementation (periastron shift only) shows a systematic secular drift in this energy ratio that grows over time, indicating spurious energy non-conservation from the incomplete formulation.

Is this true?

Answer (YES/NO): YES